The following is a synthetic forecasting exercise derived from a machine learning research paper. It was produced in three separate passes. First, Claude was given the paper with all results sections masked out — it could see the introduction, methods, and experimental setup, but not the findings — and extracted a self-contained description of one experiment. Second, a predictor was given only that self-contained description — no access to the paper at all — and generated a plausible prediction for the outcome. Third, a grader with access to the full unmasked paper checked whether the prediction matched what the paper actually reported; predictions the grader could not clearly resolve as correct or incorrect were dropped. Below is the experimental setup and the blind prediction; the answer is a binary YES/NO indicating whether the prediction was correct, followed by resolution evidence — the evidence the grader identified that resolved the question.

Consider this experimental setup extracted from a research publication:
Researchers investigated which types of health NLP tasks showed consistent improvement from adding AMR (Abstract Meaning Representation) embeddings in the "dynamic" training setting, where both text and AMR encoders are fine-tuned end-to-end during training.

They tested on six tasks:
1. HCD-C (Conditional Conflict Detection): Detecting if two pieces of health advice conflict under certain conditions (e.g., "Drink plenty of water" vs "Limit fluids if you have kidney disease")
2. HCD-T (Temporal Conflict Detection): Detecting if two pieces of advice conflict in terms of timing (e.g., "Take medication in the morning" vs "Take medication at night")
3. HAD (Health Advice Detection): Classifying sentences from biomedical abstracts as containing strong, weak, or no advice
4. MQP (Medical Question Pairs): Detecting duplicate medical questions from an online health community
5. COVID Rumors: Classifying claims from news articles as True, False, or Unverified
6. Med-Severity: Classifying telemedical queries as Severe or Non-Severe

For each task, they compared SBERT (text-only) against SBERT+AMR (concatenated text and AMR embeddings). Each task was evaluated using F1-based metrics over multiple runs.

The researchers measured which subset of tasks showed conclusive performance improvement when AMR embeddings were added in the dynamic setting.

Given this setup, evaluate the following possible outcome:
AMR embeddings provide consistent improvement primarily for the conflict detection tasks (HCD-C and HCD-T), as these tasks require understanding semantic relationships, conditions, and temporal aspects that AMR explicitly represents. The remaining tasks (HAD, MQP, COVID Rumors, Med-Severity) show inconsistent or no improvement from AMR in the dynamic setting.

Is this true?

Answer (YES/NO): YES